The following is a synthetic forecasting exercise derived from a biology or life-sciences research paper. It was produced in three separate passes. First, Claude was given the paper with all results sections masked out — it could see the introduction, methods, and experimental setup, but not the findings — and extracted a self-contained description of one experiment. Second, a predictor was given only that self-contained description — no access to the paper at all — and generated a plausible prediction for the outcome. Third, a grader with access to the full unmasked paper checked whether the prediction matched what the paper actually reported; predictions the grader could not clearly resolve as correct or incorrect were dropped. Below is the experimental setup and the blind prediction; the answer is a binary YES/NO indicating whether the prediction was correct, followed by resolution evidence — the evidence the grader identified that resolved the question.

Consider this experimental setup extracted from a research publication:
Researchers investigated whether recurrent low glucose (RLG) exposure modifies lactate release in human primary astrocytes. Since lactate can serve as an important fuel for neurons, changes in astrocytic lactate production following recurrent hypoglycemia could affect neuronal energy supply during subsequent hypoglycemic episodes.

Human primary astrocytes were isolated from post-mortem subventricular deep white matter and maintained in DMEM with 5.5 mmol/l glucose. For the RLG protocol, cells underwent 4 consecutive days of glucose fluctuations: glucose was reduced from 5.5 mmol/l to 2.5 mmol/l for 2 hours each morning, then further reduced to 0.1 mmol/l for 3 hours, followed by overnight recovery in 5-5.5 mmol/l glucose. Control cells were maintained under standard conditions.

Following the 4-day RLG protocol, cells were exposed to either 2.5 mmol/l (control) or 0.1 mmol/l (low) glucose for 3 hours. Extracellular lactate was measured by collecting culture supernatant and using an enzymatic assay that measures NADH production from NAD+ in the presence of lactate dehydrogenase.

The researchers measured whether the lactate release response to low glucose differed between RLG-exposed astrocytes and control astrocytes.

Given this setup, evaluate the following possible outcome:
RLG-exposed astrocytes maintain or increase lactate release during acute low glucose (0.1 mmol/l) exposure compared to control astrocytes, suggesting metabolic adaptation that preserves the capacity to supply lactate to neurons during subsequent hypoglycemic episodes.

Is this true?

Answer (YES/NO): NO